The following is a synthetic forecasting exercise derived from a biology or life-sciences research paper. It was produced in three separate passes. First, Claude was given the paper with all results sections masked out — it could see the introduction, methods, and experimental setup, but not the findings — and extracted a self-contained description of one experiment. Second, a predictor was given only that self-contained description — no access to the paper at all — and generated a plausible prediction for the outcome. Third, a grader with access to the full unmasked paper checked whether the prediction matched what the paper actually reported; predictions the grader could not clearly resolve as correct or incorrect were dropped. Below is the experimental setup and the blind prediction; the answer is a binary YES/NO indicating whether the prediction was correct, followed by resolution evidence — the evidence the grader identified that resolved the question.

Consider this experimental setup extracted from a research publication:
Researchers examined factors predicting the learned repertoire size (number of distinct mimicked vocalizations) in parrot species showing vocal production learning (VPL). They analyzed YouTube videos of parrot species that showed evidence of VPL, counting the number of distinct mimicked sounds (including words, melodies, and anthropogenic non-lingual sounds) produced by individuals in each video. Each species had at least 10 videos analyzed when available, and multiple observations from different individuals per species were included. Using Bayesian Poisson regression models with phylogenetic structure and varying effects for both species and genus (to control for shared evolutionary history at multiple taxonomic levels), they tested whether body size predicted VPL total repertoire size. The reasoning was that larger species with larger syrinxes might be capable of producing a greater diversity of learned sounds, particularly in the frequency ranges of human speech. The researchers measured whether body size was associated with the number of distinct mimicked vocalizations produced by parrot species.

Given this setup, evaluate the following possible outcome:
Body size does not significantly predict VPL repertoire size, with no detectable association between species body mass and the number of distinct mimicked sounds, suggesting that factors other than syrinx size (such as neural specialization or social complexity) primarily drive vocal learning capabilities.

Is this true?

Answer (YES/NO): NO